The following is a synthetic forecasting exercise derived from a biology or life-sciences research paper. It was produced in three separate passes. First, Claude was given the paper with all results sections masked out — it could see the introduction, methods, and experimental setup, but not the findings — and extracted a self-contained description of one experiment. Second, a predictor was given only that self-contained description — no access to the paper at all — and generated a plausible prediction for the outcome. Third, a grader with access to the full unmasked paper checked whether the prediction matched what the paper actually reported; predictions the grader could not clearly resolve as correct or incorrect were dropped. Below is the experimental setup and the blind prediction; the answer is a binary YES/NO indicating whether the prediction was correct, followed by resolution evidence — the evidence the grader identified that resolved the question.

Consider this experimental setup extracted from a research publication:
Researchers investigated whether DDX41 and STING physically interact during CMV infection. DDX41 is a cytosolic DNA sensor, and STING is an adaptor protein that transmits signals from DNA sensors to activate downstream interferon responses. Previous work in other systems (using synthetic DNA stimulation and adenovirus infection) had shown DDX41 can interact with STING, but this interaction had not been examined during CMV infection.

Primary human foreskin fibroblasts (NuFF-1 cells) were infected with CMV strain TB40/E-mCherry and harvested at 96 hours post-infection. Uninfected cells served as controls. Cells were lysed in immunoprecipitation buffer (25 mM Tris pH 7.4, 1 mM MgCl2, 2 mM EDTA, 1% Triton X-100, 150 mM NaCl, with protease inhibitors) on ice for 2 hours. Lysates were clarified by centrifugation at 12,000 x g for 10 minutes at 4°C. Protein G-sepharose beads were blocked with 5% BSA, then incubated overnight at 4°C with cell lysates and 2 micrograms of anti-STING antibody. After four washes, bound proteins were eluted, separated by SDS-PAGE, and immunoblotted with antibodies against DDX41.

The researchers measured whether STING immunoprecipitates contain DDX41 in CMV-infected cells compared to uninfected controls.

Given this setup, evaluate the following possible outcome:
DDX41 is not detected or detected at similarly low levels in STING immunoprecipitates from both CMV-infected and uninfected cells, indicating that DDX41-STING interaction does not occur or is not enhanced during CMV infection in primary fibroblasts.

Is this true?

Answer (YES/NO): NO